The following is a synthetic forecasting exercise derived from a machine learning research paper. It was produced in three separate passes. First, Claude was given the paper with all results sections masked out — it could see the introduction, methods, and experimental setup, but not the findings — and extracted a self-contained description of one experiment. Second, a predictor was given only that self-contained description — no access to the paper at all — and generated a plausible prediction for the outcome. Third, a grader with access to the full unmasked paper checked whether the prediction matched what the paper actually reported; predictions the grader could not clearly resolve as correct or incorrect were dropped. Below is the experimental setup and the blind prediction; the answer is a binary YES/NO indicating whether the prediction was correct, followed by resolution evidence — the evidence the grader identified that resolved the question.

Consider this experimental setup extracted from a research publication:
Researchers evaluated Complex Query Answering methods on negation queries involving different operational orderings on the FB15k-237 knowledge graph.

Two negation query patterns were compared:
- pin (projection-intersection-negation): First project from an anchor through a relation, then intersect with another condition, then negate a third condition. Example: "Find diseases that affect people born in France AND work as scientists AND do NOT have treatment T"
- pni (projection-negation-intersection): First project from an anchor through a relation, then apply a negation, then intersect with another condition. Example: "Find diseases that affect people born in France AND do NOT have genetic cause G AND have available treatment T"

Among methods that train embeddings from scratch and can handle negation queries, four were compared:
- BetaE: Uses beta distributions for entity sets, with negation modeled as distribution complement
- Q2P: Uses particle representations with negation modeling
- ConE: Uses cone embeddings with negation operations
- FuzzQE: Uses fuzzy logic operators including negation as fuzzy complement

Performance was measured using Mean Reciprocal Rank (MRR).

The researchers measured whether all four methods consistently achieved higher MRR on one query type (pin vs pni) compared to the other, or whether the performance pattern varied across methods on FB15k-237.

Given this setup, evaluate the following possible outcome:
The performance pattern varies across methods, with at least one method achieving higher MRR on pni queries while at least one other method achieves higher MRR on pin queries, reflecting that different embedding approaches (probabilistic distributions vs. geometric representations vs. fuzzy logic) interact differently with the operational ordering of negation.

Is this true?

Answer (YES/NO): YES